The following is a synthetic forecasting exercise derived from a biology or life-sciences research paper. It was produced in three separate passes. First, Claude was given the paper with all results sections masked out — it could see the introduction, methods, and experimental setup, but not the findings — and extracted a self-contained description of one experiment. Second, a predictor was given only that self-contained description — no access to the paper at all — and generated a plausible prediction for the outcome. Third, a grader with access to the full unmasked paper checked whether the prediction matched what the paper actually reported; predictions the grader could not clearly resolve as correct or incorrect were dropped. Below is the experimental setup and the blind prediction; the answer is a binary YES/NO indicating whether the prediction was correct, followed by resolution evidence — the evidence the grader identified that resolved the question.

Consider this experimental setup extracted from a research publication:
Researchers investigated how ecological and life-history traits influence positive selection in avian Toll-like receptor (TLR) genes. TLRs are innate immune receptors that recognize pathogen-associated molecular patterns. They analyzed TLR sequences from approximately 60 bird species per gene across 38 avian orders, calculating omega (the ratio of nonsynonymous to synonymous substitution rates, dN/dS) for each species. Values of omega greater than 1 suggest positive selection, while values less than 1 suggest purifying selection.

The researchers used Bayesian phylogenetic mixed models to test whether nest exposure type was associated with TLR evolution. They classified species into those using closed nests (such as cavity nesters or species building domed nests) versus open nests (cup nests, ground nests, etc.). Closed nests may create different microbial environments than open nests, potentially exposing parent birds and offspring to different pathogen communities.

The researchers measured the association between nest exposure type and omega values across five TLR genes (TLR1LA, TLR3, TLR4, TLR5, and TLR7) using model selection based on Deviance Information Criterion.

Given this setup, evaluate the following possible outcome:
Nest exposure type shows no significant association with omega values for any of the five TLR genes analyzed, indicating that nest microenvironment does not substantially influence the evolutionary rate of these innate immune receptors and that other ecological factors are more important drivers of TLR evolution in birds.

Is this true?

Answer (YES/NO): YES